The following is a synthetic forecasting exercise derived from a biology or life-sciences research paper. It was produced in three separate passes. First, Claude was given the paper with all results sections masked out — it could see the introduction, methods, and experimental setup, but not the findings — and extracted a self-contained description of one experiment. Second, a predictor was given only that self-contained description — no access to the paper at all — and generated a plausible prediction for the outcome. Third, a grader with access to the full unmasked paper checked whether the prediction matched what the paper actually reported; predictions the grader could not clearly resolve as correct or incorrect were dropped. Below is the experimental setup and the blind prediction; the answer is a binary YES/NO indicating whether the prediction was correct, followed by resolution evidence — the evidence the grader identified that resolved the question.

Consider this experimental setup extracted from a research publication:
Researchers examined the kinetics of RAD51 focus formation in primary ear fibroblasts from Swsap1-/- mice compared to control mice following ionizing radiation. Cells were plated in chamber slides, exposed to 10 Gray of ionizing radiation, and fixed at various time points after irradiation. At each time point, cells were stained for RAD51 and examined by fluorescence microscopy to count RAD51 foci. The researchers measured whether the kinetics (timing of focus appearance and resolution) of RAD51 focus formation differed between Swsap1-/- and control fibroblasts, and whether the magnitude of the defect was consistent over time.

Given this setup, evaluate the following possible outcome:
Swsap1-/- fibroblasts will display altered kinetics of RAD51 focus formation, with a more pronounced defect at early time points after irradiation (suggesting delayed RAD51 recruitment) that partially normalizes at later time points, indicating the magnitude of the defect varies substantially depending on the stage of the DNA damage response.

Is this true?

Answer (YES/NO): NO